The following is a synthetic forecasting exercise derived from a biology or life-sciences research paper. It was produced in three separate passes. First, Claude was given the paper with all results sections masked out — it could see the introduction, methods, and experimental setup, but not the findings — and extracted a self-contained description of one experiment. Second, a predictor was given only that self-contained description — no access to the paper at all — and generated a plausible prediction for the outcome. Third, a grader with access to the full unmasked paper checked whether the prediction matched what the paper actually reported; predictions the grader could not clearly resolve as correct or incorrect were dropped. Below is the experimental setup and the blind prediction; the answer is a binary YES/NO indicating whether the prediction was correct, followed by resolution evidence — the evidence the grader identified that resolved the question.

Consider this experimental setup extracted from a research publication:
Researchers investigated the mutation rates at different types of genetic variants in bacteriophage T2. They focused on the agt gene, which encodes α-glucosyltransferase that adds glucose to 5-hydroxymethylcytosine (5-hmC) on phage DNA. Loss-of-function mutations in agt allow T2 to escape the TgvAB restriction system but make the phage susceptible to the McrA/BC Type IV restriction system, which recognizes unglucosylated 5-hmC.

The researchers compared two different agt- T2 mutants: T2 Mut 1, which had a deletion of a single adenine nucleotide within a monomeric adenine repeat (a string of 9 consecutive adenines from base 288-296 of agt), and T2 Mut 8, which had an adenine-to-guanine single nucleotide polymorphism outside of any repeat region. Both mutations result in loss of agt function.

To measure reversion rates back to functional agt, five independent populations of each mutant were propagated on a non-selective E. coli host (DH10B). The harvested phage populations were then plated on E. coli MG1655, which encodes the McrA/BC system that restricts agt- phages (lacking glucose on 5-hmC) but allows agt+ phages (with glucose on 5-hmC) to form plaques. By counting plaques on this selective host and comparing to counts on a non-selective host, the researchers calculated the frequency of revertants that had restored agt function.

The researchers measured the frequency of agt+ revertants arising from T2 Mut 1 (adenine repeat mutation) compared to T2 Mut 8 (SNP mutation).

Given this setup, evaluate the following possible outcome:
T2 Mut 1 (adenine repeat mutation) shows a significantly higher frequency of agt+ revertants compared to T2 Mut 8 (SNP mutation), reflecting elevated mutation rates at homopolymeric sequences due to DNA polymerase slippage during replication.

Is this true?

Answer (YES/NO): YES